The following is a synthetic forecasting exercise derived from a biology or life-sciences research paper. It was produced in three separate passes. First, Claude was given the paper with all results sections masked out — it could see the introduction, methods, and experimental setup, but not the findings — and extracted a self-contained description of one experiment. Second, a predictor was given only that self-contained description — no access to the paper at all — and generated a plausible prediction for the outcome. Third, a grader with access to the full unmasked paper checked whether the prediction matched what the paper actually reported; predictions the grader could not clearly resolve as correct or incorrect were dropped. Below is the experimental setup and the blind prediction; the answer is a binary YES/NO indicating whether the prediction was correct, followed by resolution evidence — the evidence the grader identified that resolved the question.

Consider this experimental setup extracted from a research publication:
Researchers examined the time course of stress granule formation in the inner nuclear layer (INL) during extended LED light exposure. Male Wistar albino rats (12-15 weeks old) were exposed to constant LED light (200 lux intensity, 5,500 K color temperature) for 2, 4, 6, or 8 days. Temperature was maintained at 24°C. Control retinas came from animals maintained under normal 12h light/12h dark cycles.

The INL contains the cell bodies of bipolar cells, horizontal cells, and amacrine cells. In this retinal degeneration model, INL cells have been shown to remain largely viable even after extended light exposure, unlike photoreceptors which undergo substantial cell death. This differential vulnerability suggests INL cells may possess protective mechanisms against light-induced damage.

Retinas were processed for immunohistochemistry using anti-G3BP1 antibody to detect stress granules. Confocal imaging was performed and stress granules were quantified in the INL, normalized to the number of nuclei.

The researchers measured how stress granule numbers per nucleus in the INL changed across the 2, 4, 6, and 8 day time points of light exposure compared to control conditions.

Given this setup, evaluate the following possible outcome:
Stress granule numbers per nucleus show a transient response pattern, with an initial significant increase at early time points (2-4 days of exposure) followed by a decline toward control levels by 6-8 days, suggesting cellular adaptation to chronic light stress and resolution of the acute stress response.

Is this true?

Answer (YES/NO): NO